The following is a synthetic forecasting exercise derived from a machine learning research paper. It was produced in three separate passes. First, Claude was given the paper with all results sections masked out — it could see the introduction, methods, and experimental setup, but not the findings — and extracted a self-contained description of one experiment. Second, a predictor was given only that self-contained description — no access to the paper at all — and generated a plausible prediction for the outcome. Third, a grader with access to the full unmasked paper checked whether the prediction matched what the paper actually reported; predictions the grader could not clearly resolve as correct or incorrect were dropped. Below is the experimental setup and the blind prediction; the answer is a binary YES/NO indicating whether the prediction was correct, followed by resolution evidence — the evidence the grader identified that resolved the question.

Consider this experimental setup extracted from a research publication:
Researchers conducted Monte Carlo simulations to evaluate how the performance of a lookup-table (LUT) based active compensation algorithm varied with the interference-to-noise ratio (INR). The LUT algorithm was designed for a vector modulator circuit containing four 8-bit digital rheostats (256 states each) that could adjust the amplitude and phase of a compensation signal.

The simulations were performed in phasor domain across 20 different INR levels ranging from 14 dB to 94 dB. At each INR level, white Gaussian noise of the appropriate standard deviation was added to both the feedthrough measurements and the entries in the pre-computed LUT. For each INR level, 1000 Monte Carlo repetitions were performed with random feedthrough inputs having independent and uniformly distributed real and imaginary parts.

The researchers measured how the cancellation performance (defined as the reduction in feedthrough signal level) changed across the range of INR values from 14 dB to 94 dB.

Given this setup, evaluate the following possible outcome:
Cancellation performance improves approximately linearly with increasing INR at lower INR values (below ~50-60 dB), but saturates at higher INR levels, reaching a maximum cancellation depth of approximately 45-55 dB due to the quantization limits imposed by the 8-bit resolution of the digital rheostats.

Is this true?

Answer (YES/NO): NO